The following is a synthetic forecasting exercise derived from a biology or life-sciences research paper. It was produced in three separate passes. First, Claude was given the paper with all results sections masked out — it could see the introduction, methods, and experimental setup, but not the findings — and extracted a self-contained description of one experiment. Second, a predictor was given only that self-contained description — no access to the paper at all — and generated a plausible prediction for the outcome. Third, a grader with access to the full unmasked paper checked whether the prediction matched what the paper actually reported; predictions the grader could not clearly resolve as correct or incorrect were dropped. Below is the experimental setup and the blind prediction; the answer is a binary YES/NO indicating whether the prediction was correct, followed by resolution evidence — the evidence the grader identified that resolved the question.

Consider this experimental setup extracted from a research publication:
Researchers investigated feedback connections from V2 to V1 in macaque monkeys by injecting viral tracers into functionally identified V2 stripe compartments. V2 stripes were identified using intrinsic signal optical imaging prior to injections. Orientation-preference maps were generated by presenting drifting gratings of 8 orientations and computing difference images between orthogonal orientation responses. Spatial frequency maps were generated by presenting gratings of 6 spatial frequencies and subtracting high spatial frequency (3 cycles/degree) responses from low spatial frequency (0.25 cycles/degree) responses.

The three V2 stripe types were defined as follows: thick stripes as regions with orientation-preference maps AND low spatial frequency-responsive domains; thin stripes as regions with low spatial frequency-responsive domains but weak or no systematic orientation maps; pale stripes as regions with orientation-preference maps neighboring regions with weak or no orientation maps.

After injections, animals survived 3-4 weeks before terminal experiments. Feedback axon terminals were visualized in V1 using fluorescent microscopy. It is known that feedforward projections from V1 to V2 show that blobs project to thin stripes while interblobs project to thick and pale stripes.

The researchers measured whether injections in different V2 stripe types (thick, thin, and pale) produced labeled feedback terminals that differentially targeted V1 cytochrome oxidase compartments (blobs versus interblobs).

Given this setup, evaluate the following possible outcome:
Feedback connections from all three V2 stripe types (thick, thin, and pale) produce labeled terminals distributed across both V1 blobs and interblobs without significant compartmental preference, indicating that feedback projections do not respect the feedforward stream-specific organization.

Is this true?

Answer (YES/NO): NO